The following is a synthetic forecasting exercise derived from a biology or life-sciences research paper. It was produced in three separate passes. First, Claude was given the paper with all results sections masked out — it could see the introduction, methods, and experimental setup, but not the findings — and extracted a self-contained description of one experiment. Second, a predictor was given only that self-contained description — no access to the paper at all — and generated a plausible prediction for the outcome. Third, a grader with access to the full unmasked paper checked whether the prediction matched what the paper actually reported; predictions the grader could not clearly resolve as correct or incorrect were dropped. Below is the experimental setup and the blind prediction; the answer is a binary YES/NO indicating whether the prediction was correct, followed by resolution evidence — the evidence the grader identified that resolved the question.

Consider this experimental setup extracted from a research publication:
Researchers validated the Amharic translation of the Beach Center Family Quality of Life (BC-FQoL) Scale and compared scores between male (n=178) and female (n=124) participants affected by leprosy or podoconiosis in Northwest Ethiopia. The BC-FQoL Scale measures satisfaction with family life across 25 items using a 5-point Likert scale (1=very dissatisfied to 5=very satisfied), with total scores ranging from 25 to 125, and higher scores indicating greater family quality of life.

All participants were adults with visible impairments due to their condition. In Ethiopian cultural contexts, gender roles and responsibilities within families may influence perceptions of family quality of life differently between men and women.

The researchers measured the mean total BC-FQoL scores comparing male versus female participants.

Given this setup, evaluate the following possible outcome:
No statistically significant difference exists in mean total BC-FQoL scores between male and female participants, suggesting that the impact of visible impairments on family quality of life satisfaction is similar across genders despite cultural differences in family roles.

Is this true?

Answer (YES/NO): NO